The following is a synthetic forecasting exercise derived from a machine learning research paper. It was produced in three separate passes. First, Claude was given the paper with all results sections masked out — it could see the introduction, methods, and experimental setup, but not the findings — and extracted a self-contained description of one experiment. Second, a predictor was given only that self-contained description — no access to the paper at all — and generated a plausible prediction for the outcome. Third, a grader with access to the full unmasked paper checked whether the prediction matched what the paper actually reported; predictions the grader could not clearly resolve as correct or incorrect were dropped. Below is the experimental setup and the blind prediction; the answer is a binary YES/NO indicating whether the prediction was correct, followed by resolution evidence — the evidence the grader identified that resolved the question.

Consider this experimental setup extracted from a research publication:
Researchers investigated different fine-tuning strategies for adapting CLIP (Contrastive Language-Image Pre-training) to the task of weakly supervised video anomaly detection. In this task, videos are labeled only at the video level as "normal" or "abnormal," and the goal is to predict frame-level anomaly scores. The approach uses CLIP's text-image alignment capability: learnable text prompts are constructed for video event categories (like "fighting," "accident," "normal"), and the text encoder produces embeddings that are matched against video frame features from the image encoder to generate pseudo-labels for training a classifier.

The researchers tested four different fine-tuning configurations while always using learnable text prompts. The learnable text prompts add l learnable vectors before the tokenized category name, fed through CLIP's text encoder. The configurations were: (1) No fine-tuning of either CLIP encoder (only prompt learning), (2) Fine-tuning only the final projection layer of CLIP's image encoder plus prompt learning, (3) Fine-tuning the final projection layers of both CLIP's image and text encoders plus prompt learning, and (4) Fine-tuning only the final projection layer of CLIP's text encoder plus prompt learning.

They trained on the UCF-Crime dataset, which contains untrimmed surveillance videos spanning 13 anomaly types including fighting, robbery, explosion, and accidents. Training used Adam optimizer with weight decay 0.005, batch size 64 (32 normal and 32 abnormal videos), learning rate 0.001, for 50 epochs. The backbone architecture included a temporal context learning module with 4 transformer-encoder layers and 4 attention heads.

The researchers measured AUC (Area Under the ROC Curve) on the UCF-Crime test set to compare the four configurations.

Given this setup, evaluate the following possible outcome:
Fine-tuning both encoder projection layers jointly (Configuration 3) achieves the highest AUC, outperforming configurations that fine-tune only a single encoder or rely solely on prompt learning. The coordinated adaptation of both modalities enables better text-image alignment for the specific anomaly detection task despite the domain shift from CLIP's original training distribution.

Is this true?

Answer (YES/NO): NO